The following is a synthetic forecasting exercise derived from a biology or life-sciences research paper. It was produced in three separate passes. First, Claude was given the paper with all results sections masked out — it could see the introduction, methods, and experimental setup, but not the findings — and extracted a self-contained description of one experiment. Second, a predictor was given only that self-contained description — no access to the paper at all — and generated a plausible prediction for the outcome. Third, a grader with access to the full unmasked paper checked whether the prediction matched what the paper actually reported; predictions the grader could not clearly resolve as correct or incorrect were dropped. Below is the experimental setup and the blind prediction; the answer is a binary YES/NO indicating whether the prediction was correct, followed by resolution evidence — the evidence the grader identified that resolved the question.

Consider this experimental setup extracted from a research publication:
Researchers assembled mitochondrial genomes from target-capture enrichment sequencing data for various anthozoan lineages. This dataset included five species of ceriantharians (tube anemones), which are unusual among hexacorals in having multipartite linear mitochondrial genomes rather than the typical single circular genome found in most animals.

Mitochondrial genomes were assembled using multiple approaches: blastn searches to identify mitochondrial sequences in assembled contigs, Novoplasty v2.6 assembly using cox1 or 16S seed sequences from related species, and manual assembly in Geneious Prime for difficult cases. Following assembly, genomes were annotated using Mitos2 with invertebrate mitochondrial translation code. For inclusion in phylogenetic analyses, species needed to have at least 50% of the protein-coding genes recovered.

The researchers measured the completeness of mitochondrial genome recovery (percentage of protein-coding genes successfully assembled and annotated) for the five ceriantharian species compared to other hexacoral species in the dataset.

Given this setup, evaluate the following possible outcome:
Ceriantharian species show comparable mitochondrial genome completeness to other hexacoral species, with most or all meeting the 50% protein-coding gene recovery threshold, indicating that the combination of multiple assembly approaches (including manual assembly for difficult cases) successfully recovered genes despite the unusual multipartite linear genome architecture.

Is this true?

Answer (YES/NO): NO